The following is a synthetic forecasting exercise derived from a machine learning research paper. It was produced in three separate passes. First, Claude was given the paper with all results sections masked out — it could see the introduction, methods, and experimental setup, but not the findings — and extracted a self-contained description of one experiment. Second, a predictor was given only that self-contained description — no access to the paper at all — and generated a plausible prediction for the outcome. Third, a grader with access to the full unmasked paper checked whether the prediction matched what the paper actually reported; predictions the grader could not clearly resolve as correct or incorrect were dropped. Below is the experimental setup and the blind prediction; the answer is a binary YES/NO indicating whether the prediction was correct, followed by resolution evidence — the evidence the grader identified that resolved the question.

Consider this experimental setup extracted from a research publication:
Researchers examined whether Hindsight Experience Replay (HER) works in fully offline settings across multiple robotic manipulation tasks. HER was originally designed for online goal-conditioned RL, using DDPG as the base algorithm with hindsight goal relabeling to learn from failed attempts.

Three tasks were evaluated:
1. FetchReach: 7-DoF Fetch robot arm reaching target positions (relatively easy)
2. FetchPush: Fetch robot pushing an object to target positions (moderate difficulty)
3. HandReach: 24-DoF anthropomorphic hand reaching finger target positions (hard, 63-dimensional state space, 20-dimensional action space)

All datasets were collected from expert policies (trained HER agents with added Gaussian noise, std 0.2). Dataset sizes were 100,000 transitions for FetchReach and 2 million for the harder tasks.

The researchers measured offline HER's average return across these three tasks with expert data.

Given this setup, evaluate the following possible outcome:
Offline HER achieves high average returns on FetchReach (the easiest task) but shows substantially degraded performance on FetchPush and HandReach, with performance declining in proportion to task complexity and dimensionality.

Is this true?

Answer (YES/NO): YES